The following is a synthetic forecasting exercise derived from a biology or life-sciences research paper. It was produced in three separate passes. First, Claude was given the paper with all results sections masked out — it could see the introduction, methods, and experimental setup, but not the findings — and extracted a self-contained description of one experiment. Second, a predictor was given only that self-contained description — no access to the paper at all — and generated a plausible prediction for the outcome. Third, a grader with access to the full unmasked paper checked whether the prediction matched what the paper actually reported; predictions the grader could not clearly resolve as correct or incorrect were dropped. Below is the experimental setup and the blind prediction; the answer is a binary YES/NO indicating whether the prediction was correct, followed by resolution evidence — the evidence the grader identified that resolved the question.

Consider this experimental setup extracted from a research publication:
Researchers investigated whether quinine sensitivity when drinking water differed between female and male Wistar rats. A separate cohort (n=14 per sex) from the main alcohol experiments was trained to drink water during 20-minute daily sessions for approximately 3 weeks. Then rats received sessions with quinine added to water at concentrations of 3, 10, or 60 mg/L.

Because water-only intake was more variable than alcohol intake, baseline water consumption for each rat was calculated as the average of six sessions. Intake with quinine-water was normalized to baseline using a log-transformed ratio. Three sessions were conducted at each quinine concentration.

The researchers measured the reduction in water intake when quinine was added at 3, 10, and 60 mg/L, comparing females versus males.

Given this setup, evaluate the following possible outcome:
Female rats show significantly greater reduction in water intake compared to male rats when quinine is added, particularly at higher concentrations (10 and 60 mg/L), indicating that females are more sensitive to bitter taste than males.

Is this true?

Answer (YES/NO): NO